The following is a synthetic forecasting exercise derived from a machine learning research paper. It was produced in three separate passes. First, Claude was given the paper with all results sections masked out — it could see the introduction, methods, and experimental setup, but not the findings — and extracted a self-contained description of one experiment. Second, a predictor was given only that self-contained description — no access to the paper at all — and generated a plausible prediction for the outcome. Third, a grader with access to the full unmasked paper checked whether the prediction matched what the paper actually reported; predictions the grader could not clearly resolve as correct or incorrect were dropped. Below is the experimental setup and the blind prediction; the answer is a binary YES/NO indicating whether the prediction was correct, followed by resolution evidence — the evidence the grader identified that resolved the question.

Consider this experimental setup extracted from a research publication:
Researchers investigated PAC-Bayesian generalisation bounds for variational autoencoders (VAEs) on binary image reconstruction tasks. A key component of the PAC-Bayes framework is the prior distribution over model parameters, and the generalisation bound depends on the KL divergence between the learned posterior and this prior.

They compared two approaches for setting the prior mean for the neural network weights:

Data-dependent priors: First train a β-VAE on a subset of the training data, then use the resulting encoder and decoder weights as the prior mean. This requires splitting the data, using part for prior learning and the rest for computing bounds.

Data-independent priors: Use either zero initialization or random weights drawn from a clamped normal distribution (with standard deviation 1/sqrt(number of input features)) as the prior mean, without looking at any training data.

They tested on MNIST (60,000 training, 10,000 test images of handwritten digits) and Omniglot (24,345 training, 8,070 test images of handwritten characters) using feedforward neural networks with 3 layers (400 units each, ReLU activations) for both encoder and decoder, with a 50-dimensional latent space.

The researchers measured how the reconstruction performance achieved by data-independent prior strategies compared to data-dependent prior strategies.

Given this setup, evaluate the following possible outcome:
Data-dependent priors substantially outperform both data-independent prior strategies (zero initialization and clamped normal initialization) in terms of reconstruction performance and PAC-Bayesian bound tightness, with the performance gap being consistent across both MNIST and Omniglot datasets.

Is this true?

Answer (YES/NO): NO